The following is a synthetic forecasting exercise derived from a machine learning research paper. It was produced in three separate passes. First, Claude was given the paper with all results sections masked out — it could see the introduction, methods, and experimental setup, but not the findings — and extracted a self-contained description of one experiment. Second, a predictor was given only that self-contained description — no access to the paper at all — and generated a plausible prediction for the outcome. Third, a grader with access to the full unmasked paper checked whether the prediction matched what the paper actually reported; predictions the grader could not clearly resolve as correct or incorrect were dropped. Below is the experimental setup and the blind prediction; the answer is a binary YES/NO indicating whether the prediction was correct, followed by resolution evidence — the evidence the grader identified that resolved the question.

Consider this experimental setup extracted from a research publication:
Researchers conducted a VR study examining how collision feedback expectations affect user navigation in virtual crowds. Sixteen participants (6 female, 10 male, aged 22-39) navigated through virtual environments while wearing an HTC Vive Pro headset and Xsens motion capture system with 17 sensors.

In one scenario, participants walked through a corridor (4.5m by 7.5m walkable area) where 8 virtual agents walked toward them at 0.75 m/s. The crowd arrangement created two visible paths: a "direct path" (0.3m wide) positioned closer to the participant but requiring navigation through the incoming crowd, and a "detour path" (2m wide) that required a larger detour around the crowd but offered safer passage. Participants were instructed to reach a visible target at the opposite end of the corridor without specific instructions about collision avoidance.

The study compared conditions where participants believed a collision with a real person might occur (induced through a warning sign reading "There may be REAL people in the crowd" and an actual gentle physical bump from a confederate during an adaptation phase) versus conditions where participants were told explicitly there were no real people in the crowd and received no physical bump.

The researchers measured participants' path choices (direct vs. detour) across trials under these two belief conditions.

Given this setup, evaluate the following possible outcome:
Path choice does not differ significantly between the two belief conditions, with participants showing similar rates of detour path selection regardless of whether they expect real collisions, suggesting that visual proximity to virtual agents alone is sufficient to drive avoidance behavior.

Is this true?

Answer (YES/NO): NO